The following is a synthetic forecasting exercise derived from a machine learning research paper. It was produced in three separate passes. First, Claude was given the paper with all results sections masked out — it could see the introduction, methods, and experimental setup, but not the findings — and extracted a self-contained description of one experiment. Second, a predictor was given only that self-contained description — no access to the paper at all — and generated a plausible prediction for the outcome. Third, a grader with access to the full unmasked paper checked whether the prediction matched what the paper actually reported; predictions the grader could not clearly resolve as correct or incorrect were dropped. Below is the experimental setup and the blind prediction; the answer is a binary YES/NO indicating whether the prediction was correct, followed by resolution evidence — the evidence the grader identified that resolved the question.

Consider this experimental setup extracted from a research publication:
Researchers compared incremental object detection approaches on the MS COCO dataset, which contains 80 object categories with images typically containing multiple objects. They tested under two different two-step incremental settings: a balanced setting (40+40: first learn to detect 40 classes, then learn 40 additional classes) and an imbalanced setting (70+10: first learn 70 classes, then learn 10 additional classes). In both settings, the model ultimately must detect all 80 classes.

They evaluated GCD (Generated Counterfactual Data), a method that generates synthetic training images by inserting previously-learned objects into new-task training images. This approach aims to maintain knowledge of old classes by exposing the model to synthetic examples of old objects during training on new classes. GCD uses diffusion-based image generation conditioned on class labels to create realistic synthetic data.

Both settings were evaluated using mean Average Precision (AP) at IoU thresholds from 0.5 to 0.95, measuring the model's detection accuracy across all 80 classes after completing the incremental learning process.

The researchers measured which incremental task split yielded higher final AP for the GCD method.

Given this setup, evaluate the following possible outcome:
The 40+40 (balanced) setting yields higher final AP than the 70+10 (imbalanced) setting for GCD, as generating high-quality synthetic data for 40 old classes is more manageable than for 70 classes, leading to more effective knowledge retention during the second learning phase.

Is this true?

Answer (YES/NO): NO